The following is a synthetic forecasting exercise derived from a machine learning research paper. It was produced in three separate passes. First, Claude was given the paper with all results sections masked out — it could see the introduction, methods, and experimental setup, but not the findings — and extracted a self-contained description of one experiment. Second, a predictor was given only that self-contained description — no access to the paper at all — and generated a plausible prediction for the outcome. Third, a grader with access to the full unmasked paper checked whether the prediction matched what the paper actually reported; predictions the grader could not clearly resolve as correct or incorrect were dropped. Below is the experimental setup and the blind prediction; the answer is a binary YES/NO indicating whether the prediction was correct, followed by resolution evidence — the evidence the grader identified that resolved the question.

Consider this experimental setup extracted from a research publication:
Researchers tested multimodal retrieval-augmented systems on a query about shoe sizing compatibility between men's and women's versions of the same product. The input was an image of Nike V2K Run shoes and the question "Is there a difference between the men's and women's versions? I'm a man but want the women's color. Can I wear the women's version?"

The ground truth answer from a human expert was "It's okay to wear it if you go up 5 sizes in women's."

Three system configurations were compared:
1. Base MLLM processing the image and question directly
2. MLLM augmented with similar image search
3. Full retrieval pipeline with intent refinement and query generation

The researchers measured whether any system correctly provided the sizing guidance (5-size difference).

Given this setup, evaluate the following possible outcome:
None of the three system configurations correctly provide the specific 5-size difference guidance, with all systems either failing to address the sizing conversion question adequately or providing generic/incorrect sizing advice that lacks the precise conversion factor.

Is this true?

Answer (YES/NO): YES